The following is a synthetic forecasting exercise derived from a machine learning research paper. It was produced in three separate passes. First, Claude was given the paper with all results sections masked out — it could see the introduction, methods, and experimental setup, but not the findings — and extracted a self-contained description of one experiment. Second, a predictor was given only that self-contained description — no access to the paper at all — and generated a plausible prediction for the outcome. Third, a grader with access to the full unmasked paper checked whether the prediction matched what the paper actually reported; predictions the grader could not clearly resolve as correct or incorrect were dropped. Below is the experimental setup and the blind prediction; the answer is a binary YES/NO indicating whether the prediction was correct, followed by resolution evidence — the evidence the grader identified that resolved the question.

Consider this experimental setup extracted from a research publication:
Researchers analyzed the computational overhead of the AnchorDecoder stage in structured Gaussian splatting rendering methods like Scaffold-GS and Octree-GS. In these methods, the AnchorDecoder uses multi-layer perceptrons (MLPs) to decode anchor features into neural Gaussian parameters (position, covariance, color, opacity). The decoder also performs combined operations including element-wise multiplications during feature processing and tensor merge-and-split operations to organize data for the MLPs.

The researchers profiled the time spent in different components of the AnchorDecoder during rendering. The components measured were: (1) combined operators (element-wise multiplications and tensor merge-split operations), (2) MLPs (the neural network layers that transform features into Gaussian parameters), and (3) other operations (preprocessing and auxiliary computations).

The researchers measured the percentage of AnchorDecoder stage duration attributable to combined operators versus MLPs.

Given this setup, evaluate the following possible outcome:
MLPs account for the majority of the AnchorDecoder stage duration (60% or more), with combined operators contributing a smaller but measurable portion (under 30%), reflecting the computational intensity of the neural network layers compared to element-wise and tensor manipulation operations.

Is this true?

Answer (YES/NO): NO